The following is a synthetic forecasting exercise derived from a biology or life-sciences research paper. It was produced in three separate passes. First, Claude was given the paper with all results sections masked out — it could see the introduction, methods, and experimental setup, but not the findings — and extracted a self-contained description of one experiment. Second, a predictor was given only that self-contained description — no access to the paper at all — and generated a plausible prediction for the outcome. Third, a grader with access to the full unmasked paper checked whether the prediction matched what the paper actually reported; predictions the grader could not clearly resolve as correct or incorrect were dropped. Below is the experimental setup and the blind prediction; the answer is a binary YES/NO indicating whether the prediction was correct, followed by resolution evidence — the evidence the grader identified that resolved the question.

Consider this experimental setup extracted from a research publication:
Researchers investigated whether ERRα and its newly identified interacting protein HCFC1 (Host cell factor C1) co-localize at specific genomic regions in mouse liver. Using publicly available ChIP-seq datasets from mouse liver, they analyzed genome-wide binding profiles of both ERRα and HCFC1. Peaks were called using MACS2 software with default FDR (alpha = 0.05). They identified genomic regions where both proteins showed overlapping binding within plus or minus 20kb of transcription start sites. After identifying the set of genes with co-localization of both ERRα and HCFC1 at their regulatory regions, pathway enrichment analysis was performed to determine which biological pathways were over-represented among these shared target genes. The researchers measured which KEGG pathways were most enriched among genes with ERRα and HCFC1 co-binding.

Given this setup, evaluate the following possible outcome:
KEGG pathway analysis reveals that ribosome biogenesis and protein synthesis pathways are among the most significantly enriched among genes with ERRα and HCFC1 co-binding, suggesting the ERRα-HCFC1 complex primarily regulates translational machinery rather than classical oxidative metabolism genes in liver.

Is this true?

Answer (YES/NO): NO